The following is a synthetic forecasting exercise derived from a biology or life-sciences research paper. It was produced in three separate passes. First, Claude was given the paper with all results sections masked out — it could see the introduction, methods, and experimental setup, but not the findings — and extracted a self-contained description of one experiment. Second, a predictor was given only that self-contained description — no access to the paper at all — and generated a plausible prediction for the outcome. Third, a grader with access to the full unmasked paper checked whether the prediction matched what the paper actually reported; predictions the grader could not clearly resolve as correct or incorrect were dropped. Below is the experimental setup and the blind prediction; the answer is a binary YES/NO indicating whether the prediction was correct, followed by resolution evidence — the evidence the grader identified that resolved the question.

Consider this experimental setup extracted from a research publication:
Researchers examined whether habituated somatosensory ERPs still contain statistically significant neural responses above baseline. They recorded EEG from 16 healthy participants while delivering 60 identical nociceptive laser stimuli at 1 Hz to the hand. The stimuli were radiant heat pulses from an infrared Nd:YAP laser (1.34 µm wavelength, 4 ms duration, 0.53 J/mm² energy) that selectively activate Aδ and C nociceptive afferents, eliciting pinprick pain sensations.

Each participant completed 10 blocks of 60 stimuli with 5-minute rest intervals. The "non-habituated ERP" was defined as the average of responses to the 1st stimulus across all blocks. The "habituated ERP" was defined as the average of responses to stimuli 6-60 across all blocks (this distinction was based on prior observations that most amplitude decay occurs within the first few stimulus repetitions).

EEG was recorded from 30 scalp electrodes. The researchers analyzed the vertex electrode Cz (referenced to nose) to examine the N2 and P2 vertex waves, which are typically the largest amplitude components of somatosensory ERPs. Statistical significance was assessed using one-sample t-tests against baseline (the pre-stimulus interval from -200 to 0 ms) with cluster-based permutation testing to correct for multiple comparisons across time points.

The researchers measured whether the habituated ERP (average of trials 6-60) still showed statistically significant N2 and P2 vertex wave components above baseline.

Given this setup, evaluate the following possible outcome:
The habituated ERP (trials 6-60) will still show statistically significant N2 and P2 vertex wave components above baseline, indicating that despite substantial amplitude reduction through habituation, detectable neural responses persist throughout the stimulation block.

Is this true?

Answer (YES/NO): YES